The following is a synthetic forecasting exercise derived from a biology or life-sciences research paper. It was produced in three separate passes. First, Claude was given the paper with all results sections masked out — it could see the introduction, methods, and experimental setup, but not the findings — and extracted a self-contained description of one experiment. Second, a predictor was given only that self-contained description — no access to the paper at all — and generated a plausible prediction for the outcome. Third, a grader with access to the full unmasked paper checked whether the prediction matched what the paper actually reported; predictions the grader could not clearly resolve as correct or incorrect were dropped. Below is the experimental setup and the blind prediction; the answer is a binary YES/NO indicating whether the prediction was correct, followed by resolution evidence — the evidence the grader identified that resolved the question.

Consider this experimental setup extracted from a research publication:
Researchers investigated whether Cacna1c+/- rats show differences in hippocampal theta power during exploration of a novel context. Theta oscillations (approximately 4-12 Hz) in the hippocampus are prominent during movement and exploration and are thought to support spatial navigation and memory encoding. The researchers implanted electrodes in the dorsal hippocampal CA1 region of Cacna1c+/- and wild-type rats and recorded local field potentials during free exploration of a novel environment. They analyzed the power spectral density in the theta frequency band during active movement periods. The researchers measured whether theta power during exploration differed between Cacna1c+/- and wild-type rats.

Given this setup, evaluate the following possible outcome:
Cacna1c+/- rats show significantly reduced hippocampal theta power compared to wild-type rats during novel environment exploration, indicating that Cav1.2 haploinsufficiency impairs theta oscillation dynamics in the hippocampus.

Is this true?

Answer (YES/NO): NO